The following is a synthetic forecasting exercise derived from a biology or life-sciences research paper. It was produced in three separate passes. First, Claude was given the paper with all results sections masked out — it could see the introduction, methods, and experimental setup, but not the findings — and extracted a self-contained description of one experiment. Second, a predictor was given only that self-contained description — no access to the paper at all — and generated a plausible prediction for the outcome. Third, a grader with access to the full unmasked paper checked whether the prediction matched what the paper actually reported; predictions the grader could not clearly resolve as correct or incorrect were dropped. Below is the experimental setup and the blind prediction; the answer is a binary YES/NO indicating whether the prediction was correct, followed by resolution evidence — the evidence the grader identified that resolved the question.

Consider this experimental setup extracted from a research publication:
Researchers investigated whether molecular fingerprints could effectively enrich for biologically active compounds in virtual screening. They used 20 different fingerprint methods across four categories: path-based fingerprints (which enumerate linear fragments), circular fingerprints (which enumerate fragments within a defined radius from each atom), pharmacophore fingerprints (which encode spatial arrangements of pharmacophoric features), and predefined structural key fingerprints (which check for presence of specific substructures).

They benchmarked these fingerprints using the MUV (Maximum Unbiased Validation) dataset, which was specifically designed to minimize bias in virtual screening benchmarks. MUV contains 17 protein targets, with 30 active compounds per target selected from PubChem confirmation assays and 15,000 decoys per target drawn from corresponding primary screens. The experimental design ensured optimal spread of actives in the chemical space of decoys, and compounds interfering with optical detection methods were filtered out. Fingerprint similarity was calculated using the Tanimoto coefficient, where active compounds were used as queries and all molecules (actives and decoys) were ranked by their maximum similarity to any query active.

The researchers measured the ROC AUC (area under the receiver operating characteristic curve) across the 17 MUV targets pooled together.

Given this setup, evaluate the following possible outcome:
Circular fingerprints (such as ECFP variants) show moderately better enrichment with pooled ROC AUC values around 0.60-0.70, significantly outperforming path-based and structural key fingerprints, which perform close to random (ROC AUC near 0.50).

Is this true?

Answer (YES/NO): NO